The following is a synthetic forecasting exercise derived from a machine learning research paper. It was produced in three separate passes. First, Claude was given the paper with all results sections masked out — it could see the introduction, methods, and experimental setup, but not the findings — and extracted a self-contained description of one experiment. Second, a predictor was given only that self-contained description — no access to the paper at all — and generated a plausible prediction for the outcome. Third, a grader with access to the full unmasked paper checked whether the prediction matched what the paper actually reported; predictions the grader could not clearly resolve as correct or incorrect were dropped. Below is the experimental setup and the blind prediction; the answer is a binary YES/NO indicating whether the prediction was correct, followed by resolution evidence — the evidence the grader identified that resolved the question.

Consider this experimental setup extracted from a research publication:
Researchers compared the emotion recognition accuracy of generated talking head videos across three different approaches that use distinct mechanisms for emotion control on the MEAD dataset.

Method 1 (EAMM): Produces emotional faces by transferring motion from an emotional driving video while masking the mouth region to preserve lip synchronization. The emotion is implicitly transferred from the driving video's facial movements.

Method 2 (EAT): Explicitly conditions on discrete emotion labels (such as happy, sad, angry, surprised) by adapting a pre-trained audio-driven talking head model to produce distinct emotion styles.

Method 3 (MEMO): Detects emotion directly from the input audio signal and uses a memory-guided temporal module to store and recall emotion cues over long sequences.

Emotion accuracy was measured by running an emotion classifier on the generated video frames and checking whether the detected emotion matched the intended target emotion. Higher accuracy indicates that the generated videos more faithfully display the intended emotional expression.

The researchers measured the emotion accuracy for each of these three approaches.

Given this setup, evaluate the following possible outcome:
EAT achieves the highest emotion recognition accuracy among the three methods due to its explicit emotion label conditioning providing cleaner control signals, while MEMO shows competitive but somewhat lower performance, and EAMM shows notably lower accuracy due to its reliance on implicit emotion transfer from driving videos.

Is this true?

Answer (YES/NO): YES